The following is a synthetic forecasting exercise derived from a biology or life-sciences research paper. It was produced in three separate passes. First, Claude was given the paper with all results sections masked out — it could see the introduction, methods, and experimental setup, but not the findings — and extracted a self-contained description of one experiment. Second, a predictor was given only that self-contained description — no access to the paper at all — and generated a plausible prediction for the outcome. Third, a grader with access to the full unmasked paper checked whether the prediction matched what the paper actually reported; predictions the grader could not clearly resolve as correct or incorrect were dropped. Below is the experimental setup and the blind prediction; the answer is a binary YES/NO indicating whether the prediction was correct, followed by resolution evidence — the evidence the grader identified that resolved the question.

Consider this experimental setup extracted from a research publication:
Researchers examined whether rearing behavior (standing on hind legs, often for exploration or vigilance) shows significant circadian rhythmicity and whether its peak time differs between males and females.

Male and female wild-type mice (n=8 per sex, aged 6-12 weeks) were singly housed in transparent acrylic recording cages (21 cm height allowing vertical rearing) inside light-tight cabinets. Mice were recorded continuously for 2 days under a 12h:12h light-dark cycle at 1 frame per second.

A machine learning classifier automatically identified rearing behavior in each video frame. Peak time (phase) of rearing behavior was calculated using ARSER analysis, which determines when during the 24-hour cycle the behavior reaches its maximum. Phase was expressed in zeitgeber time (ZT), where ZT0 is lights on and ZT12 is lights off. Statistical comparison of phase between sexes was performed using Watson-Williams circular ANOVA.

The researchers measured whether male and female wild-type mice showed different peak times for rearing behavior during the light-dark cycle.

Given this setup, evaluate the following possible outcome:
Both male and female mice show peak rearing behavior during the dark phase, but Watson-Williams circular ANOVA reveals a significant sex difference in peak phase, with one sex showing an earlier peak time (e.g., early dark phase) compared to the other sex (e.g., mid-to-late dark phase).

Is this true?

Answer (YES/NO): NO